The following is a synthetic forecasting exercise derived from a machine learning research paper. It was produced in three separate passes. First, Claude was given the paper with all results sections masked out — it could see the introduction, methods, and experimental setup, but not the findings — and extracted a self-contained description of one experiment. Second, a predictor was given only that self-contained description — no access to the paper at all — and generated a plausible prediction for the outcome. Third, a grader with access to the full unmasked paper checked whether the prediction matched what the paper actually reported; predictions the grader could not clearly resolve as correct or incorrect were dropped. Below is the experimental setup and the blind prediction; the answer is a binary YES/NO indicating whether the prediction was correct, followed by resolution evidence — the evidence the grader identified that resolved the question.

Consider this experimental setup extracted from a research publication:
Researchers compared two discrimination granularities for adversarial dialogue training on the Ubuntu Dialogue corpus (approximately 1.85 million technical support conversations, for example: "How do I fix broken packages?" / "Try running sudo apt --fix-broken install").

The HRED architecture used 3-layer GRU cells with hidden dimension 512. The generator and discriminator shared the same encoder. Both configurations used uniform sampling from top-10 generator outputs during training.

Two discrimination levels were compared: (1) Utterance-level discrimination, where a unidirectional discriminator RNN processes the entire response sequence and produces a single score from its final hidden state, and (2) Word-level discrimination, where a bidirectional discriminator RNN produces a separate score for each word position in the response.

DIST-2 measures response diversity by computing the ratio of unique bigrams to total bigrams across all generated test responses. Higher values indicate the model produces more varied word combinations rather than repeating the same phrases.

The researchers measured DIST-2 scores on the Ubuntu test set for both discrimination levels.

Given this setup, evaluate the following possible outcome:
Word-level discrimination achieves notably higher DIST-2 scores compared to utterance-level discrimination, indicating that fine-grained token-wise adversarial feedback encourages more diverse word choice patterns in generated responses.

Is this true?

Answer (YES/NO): YES